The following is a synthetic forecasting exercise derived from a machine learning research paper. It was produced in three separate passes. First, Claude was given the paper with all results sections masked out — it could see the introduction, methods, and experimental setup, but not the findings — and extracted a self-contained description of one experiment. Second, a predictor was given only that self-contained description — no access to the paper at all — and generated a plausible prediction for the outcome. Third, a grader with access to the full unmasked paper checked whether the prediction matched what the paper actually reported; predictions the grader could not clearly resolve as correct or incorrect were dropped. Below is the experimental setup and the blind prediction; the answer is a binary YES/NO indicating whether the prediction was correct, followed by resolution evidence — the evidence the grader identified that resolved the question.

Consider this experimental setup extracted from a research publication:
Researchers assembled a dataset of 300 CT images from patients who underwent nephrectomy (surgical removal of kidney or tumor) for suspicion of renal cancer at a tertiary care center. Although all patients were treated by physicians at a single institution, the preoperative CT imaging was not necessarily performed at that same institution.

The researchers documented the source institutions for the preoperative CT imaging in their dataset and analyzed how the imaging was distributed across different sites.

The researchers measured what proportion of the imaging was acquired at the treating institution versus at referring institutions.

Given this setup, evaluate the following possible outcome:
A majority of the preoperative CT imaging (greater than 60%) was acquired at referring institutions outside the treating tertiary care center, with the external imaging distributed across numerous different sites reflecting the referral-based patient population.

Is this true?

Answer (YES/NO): NO